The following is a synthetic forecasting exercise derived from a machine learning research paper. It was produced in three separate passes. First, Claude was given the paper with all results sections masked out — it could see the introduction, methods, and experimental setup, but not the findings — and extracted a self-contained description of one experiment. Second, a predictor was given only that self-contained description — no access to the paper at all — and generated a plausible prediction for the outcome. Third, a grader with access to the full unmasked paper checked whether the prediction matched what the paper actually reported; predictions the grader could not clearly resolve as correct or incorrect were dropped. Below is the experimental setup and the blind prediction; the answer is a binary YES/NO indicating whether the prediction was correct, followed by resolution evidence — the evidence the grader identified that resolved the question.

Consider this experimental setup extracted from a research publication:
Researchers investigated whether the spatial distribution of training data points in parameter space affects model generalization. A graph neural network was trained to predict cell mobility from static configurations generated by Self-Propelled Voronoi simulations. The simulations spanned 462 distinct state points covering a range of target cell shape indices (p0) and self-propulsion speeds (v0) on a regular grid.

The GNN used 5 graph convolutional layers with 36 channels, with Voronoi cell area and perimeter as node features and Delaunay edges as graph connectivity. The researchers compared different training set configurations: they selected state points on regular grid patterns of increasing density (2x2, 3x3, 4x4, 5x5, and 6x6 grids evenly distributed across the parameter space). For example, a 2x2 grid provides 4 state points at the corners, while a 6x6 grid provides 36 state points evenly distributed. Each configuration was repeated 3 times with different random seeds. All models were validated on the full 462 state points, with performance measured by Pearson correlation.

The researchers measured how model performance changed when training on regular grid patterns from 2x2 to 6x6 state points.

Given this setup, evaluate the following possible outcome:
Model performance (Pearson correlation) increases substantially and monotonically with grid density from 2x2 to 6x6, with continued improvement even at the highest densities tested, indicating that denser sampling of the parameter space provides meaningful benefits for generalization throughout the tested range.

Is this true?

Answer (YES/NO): NO